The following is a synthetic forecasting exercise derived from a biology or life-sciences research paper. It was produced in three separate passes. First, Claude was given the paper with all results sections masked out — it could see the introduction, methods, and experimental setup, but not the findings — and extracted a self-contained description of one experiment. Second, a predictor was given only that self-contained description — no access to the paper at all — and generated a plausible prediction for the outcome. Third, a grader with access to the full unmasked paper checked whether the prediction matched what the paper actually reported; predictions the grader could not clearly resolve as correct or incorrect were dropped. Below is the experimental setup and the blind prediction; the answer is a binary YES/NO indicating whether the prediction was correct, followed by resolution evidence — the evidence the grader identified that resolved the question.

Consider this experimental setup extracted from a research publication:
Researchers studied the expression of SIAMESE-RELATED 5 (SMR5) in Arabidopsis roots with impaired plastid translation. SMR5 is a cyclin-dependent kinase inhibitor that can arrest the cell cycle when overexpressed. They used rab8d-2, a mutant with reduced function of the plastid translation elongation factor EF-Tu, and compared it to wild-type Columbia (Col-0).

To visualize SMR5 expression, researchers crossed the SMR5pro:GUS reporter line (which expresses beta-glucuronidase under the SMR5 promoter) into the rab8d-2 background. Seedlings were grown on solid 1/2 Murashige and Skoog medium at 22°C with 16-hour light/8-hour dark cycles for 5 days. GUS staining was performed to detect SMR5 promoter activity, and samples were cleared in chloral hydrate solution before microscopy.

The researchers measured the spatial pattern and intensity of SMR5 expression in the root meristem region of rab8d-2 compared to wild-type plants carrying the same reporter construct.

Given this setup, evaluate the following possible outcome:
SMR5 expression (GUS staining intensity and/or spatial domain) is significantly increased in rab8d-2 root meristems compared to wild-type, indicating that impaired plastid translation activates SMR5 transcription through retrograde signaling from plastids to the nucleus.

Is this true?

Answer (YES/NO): YES